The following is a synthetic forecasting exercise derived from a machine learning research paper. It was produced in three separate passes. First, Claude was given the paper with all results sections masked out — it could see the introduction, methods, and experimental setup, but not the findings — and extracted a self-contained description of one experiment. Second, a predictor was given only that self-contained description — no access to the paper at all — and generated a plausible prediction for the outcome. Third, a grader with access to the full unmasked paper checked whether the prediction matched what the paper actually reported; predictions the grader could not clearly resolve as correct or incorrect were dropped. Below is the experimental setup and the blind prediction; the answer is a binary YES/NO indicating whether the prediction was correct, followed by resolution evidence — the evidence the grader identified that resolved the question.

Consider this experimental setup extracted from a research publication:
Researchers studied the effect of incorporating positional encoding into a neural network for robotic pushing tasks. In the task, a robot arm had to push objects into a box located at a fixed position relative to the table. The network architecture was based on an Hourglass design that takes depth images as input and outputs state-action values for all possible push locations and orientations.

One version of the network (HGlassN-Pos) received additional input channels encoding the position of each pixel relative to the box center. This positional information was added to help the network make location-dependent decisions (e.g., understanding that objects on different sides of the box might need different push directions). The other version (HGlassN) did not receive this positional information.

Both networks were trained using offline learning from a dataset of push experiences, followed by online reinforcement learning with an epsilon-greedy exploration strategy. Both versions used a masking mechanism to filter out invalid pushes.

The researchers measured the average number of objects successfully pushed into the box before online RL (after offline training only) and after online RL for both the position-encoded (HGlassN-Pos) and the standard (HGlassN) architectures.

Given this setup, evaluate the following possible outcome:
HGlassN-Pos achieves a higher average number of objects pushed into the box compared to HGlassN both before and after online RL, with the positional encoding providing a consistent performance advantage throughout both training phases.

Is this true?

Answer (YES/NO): NO